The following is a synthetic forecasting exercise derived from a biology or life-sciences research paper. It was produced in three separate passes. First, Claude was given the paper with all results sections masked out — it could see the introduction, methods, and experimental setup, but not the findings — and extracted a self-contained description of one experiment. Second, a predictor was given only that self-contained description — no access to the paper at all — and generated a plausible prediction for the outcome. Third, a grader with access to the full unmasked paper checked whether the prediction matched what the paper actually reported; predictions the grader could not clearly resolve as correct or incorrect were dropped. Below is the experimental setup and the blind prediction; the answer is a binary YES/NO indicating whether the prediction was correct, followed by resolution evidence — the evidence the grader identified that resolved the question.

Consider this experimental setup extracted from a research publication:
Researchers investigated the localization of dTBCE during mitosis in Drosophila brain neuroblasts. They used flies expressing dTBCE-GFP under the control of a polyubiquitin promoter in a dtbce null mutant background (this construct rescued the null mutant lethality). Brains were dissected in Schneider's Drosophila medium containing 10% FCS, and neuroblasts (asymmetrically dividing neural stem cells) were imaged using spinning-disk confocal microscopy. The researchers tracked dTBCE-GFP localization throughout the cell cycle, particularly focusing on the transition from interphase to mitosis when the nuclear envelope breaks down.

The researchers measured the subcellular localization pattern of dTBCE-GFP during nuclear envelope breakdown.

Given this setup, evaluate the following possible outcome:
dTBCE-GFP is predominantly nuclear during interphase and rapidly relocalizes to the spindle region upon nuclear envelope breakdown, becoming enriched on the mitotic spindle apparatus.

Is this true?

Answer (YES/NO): NO